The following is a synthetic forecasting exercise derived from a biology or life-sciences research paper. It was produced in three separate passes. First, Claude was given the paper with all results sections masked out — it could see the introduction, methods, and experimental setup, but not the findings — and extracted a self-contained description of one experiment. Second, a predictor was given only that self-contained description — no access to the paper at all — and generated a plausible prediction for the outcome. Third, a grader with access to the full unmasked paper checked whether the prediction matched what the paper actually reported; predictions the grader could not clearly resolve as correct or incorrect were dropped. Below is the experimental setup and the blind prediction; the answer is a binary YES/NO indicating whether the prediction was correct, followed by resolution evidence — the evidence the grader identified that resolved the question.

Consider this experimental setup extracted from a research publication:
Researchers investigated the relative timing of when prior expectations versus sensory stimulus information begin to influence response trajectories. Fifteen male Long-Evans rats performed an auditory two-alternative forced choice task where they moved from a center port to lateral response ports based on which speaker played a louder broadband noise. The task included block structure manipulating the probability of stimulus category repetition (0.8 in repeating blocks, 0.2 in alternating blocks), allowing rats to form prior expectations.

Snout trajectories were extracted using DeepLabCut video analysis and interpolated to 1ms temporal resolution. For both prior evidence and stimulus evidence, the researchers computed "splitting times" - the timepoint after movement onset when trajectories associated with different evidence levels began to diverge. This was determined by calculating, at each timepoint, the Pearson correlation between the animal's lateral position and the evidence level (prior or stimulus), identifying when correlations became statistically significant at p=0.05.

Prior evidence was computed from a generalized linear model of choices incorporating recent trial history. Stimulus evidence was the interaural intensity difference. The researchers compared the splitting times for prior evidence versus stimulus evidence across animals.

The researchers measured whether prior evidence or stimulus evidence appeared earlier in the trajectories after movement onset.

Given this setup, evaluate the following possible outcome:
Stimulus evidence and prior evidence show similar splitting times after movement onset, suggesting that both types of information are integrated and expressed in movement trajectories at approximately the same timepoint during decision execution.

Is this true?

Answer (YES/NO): NO